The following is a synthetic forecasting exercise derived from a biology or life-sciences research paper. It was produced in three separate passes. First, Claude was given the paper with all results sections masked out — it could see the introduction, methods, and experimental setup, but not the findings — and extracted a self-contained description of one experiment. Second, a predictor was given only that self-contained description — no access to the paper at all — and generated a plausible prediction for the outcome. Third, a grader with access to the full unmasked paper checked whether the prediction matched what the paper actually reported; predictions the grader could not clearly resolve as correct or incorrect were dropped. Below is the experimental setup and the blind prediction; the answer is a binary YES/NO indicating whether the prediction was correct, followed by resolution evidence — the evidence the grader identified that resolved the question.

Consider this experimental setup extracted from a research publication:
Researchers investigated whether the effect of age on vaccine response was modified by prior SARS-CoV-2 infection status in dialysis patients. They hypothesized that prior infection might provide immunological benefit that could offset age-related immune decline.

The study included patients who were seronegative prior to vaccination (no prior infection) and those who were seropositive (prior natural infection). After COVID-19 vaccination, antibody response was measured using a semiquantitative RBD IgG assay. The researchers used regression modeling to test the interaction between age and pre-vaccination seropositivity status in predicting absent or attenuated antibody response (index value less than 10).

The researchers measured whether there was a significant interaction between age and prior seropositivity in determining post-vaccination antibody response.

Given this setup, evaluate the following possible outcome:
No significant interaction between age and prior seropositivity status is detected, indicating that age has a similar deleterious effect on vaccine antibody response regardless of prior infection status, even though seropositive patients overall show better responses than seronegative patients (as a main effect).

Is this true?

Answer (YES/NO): YES